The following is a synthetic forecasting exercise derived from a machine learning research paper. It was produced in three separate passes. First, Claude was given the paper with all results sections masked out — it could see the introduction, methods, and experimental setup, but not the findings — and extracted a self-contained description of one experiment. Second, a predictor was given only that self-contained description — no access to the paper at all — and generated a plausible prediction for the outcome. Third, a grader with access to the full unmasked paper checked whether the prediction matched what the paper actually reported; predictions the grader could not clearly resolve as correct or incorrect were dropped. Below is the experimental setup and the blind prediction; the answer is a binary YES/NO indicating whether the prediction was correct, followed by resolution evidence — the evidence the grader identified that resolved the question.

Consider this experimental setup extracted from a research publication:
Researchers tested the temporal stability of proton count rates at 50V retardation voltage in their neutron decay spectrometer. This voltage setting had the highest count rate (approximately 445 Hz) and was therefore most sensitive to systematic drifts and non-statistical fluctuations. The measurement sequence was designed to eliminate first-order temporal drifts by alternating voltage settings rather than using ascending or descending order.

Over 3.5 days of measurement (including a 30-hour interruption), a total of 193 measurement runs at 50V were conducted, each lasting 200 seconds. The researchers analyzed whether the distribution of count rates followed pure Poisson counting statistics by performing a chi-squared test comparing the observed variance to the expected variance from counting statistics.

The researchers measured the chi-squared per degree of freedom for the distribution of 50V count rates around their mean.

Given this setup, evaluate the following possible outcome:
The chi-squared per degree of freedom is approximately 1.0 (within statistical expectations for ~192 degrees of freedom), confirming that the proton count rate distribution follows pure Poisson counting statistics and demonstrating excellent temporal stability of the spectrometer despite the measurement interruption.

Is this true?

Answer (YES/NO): YES